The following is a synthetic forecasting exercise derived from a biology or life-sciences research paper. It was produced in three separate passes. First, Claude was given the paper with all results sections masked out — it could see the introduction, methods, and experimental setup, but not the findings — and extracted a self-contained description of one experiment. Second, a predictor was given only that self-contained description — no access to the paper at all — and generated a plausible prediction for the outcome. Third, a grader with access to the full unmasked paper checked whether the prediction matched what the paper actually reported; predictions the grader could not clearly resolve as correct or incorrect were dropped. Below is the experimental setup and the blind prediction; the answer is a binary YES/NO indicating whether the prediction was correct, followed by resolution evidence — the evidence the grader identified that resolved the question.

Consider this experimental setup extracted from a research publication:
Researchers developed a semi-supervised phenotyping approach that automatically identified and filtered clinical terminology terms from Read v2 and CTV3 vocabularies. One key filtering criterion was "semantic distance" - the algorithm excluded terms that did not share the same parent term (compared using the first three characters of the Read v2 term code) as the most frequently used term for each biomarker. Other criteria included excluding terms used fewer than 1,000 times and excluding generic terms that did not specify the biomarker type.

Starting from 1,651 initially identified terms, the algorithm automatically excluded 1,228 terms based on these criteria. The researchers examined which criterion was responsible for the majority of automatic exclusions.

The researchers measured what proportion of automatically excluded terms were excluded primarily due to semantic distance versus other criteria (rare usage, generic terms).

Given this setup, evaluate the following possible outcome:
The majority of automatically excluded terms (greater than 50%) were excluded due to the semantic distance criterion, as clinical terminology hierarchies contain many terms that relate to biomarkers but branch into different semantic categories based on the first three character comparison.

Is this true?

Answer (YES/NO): YES